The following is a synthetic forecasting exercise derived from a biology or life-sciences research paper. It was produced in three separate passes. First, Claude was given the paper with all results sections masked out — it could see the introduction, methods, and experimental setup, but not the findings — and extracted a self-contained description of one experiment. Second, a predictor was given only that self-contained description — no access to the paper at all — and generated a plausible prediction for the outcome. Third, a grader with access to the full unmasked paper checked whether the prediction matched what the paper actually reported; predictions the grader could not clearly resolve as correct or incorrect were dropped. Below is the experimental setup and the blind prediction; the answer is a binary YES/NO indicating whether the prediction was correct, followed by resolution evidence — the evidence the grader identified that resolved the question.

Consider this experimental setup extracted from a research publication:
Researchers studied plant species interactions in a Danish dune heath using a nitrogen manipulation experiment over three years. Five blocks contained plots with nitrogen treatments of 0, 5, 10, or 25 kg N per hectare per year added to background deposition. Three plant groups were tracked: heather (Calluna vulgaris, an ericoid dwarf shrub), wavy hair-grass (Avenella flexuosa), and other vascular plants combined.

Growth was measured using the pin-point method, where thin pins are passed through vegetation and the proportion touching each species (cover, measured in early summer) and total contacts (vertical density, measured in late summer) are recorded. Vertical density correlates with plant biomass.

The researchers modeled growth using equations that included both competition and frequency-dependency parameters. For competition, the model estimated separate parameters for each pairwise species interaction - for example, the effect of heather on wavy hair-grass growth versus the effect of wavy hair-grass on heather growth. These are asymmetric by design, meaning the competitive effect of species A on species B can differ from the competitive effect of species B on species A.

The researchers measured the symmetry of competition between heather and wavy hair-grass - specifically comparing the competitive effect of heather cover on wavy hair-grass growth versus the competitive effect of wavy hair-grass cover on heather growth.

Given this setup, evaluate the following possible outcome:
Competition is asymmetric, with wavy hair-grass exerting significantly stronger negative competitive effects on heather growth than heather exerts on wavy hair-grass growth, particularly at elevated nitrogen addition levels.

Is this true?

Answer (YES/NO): NO